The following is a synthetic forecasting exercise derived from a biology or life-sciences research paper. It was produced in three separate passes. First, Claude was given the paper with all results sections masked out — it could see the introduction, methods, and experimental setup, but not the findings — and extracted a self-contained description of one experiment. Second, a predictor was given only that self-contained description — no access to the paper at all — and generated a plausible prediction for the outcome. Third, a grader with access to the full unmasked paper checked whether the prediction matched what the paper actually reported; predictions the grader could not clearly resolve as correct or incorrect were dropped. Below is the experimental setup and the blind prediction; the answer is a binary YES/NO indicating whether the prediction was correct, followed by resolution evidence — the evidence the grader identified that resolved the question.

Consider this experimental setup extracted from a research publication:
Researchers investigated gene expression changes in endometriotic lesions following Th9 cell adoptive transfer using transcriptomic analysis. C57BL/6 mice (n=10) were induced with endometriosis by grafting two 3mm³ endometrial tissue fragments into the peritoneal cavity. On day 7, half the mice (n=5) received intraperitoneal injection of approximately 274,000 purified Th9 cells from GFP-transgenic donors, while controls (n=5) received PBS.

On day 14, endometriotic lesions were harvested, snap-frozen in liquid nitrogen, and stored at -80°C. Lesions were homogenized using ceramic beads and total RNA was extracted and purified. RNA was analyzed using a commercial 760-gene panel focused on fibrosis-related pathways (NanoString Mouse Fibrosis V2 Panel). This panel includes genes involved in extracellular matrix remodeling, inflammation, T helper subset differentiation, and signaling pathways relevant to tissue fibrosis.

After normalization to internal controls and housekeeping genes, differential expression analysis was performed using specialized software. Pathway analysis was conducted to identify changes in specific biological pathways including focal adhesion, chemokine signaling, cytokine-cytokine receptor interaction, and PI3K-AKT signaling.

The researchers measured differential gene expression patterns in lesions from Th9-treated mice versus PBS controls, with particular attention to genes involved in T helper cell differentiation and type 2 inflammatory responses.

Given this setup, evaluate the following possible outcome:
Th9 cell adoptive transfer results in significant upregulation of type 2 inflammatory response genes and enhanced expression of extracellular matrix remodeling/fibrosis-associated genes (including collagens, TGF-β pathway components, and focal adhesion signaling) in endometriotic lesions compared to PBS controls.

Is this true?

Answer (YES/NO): NO